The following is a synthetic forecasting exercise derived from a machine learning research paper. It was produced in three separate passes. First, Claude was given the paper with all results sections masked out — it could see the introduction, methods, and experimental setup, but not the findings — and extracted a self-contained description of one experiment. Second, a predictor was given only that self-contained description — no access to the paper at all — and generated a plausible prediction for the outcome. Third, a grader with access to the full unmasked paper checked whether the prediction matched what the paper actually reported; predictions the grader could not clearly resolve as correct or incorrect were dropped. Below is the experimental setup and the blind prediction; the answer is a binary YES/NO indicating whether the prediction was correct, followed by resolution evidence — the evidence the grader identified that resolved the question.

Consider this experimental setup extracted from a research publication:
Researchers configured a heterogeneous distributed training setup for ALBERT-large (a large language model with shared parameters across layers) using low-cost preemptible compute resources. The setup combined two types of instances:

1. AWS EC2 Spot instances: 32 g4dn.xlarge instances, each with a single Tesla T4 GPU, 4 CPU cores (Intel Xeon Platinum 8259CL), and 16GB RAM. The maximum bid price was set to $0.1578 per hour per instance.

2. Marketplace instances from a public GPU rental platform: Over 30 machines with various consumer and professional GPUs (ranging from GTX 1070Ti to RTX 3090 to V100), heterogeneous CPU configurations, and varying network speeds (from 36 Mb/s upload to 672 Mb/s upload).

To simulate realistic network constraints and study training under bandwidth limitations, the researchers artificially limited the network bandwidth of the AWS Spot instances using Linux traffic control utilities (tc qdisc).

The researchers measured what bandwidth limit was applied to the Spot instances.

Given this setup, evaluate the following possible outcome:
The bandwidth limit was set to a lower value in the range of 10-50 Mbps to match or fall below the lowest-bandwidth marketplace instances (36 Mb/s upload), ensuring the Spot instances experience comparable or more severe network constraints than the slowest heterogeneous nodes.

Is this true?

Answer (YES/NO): NO